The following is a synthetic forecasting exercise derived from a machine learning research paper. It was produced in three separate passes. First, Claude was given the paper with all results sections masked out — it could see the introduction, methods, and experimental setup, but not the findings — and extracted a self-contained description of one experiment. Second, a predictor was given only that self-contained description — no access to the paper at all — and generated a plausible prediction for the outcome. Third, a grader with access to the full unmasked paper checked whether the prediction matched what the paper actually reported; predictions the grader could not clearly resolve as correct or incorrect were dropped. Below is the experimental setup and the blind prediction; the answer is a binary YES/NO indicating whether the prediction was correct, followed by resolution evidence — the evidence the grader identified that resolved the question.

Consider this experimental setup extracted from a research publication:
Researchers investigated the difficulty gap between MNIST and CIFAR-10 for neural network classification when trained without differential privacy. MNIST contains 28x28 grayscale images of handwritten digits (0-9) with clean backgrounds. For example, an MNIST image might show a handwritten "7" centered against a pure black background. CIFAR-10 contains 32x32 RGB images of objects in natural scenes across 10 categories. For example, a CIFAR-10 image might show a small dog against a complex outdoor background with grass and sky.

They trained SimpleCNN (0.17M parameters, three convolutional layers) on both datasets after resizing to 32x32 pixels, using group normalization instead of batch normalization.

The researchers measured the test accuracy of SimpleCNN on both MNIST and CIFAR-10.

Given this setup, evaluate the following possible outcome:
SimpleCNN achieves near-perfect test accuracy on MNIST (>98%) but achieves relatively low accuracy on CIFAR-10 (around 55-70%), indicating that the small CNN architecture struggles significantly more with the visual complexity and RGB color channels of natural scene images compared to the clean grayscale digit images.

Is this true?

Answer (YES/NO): YES